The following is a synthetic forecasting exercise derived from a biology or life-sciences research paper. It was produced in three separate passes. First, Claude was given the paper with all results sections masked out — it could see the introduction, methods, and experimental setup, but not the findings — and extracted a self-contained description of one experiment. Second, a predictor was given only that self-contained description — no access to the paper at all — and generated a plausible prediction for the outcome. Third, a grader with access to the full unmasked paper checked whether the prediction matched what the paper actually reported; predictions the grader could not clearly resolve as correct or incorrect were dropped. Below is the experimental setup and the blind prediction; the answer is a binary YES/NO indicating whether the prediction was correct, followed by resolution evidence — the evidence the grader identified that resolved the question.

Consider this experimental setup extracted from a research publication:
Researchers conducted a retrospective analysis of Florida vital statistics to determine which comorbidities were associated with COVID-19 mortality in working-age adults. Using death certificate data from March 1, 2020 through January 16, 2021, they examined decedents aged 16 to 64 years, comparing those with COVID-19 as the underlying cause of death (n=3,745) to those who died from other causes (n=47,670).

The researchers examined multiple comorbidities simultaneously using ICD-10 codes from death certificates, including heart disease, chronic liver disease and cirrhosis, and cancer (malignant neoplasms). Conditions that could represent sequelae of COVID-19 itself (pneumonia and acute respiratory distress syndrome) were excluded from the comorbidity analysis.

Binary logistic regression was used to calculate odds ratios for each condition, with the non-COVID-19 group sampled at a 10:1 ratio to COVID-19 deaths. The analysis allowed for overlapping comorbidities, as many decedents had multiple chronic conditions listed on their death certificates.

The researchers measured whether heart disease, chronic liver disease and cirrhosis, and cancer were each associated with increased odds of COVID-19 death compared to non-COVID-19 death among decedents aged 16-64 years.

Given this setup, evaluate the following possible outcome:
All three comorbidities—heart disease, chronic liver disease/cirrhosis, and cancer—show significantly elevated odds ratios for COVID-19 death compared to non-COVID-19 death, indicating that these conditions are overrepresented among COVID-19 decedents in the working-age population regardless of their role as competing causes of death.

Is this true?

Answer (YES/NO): NO